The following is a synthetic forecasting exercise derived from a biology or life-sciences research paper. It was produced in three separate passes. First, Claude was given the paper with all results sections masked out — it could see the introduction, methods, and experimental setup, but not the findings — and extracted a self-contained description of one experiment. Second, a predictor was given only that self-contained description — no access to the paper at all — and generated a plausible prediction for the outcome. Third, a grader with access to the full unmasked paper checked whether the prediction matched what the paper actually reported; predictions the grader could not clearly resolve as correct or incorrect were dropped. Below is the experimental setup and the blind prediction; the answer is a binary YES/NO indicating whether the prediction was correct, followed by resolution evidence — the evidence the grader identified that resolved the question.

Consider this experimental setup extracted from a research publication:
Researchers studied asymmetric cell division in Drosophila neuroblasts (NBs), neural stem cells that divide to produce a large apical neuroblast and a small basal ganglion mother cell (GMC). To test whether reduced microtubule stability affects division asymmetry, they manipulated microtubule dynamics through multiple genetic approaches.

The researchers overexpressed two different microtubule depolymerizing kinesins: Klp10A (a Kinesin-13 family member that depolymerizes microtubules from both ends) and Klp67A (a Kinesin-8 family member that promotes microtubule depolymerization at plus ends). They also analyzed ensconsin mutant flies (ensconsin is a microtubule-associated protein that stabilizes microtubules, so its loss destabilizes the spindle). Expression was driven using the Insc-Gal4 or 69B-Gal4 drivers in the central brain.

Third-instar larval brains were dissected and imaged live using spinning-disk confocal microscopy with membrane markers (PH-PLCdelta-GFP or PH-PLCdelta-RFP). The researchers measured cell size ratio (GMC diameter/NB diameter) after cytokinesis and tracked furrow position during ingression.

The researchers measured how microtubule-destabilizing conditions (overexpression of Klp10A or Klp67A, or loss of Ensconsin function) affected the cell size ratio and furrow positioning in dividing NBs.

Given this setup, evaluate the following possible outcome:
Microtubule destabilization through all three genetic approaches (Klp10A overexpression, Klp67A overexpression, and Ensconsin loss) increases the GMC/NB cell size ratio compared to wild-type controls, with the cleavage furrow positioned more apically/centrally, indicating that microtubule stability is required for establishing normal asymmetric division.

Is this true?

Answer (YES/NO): YES